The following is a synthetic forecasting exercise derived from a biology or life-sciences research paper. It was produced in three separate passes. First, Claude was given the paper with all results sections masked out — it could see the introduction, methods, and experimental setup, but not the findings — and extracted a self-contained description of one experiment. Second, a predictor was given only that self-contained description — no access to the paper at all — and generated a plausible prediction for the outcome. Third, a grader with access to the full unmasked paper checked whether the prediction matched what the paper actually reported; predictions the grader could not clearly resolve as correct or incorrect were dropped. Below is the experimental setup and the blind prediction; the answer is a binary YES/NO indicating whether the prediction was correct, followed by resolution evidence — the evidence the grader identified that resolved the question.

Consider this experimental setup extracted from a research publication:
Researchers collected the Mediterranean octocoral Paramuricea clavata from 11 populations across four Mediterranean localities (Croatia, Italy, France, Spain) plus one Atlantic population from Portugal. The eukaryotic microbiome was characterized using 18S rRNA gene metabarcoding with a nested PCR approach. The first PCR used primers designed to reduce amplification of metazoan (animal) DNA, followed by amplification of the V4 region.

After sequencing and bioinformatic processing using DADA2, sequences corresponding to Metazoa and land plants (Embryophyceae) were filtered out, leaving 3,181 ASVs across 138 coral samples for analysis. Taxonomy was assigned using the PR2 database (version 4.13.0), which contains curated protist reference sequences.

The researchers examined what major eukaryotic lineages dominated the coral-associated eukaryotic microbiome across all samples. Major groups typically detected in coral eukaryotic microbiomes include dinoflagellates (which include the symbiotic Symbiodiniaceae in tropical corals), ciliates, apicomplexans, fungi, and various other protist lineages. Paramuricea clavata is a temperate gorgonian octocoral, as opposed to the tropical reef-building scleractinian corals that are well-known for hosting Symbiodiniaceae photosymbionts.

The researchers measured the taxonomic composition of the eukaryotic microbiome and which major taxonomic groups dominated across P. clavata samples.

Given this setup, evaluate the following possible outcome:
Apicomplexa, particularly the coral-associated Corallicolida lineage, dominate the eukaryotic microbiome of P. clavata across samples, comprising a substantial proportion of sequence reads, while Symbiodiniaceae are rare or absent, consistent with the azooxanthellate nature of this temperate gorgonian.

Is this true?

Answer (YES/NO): NO